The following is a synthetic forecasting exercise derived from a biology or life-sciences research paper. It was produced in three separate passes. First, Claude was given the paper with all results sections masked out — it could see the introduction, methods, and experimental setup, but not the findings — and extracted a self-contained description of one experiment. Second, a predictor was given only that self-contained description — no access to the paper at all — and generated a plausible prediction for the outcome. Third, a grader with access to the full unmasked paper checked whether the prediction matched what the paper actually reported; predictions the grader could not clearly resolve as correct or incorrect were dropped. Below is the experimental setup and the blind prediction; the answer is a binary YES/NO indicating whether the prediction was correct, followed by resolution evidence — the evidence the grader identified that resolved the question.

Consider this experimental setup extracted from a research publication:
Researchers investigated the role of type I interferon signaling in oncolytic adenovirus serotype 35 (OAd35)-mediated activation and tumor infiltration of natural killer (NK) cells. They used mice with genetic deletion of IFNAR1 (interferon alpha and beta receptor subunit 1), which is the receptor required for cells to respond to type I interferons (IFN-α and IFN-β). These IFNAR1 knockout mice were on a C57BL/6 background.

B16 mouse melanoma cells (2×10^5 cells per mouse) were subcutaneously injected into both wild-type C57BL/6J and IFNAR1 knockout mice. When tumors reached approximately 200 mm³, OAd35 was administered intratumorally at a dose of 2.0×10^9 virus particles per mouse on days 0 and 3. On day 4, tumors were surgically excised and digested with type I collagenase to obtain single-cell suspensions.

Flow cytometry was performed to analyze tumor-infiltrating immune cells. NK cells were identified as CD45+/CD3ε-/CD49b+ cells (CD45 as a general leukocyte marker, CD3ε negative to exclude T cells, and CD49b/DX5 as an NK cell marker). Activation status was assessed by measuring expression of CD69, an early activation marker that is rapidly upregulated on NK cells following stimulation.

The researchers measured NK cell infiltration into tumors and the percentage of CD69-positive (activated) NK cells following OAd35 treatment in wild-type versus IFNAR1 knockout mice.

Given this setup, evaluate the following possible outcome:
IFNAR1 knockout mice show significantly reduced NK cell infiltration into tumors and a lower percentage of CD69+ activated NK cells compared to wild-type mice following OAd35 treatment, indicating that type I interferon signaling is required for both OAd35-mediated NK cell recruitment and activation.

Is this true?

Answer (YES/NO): YES